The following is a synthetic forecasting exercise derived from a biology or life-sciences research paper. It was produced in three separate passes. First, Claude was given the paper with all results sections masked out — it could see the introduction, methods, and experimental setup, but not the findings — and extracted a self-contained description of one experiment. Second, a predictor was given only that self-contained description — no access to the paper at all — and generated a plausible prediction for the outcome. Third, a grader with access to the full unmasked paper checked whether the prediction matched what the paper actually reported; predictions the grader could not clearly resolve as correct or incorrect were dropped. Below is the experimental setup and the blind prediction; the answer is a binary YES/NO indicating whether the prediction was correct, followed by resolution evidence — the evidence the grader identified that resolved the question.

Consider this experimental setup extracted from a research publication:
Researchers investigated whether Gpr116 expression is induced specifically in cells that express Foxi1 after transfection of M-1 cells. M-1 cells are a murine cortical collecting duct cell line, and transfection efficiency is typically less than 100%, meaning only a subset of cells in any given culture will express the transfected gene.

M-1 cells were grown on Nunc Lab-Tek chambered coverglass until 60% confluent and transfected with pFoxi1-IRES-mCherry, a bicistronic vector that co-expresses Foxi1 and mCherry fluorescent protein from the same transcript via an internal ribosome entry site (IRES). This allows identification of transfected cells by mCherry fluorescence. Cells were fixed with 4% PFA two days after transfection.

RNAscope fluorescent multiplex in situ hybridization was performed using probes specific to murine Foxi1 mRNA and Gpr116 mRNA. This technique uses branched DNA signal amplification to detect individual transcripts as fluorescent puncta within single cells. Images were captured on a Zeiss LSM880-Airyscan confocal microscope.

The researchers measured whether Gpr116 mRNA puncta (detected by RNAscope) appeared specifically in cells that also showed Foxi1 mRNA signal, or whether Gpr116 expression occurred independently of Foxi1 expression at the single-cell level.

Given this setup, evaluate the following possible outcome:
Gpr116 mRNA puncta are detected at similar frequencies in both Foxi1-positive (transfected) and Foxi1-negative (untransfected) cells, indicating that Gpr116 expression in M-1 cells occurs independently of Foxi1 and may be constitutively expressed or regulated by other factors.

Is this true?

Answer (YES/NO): NO